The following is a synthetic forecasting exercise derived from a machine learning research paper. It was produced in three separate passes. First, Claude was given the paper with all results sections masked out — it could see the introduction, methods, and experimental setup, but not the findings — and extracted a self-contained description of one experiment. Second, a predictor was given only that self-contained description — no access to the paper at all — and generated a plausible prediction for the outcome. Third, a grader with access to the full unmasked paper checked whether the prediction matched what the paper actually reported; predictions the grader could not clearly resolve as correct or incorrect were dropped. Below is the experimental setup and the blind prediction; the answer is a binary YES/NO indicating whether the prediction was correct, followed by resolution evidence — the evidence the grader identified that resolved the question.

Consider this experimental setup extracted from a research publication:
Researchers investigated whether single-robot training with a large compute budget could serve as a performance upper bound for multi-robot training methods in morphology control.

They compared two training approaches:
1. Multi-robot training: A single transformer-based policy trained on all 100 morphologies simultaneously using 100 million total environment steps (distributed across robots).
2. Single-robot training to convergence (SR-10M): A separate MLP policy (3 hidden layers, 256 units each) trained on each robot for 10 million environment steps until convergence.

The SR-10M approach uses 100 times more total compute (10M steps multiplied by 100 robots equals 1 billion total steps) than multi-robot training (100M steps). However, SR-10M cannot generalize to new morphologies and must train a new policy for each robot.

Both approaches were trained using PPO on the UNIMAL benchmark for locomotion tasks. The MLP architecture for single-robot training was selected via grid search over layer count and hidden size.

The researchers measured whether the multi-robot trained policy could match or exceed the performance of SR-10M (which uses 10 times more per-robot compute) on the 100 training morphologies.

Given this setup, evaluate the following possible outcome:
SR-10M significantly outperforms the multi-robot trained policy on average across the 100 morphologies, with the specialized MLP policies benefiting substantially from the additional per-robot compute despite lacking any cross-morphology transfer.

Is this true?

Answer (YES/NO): YES